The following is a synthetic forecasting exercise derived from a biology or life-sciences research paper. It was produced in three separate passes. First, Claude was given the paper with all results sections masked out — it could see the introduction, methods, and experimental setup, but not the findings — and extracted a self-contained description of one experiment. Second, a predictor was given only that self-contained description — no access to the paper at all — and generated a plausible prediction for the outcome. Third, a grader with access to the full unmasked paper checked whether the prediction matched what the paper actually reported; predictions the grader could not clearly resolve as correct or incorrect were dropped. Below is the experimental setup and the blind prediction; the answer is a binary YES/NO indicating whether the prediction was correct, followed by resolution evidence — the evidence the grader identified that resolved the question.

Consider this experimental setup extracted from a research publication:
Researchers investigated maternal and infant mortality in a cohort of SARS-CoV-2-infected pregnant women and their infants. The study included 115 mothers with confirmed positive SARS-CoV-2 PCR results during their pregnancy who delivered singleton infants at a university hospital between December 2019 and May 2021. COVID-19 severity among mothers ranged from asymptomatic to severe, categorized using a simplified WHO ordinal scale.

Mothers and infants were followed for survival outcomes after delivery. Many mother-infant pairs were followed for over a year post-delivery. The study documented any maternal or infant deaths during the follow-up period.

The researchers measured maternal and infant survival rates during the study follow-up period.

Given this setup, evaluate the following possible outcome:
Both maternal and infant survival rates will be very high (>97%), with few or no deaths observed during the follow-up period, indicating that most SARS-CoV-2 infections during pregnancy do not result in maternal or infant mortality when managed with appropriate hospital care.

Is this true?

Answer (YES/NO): YES